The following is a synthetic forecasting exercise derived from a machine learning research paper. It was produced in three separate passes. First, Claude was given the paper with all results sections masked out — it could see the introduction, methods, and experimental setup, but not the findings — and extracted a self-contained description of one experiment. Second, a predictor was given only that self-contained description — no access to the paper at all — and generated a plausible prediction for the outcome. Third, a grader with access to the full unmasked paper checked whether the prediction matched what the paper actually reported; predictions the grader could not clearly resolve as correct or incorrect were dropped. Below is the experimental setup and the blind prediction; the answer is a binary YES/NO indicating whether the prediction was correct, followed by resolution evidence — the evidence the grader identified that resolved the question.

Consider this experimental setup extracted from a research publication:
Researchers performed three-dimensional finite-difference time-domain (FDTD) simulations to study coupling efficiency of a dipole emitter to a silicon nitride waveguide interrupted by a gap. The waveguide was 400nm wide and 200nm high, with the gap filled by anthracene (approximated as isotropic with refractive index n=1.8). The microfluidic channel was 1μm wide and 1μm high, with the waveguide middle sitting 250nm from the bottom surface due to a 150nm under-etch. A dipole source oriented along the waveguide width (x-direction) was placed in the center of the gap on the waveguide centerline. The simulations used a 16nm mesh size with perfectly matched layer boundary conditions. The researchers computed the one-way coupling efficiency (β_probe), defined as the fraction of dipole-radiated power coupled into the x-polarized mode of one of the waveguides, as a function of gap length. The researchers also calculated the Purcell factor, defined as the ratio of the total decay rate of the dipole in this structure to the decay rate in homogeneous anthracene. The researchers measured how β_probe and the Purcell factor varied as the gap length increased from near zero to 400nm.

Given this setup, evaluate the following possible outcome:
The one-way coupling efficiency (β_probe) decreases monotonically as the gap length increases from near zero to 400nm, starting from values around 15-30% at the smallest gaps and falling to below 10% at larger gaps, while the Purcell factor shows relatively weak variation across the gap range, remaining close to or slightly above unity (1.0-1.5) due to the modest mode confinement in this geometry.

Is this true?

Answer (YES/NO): NO